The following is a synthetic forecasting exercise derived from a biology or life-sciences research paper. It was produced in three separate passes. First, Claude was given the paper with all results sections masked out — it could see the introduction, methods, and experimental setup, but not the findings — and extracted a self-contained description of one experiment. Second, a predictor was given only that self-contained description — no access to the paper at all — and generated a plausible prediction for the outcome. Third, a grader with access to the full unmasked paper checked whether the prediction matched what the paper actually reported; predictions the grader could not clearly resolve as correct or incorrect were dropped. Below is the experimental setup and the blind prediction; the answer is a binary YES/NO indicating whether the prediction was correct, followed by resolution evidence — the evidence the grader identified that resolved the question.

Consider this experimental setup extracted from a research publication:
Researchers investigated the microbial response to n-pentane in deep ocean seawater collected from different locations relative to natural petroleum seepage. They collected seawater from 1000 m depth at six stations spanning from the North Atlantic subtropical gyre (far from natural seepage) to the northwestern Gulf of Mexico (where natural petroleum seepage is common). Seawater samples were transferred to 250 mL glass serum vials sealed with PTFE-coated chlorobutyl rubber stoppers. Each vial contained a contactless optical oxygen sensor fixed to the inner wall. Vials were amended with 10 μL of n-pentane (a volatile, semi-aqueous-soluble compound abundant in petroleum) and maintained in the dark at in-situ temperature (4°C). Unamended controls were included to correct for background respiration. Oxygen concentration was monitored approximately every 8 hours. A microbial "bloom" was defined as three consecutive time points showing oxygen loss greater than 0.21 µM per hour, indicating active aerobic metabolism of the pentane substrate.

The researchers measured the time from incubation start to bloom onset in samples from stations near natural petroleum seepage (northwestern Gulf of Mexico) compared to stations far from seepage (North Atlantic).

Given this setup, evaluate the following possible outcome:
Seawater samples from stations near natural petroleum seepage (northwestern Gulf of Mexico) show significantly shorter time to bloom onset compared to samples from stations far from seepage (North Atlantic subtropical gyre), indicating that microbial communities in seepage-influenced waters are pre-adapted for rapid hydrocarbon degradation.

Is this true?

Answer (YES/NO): YES